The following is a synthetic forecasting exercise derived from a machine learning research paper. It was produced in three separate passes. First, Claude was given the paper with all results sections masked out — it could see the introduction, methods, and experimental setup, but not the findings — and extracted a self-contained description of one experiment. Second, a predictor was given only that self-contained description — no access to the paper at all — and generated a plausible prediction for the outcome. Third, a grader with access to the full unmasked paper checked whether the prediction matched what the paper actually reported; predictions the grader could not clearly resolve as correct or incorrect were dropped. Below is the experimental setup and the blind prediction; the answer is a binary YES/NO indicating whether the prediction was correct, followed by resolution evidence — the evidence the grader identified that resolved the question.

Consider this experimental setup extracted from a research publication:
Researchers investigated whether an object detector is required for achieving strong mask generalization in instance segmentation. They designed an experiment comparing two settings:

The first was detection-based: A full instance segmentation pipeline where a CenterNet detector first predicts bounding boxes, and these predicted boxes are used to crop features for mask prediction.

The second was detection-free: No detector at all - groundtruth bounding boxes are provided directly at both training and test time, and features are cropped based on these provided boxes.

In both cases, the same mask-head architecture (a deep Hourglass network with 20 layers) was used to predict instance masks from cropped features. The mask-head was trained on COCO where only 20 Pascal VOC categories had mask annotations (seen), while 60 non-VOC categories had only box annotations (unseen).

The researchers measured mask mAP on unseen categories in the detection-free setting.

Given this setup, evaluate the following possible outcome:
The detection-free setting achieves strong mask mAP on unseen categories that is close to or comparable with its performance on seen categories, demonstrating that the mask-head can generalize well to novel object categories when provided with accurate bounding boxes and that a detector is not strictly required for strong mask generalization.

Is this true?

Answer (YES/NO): YES